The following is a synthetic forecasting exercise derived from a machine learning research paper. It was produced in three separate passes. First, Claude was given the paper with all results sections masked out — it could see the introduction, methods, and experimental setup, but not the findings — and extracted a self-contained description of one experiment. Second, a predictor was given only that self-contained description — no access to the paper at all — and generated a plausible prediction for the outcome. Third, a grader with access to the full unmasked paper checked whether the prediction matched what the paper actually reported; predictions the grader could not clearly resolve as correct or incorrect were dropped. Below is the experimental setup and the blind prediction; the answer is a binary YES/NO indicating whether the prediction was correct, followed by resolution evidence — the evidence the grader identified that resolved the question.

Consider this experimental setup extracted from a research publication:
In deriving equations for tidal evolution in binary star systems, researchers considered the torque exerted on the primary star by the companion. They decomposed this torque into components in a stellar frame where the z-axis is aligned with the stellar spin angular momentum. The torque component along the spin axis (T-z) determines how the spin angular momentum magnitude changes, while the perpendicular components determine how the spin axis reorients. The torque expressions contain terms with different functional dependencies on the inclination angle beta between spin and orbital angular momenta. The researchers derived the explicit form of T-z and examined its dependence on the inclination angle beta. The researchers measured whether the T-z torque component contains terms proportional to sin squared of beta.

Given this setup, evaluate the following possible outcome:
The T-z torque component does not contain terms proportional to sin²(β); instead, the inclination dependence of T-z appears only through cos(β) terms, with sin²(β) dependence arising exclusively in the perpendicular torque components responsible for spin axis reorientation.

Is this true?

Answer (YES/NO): NO